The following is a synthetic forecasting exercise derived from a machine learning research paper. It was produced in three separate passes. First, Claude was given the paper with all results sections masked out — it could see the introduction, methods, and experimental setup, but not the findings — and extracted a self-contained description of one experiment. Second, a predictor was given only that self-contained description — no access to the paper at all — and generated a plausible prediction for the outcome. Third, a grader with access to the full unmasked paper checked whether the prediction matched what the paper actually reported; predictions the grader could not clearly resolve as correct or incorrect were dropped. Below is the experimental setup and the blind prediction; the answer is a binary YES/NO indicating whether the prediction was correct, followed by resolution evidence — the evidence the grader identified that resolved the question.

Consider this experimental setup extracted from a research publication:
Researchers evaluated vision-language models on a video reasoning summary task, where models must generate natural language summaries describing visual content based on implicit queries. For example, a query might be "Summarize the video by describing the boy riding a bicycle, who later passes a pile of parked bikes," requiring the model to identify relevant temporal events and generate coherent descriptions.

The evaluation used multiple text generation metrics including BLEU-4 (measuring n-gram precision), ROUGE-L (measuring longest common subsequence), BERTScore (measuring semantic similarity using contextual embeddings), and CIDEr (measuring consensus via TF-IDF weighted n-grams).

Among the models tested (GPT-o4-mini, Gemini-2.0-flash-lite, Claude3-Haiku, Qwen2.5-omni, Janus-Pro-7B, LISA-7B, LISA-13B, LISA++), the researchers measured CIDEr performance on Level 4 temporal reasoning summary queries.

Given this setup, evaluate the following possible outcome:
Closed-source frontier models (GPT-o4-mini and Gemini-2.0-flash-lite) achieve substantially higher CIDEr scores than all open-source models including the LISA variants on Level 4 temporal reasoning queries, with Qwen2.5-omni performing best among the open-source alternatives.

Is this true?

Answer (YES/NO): NO